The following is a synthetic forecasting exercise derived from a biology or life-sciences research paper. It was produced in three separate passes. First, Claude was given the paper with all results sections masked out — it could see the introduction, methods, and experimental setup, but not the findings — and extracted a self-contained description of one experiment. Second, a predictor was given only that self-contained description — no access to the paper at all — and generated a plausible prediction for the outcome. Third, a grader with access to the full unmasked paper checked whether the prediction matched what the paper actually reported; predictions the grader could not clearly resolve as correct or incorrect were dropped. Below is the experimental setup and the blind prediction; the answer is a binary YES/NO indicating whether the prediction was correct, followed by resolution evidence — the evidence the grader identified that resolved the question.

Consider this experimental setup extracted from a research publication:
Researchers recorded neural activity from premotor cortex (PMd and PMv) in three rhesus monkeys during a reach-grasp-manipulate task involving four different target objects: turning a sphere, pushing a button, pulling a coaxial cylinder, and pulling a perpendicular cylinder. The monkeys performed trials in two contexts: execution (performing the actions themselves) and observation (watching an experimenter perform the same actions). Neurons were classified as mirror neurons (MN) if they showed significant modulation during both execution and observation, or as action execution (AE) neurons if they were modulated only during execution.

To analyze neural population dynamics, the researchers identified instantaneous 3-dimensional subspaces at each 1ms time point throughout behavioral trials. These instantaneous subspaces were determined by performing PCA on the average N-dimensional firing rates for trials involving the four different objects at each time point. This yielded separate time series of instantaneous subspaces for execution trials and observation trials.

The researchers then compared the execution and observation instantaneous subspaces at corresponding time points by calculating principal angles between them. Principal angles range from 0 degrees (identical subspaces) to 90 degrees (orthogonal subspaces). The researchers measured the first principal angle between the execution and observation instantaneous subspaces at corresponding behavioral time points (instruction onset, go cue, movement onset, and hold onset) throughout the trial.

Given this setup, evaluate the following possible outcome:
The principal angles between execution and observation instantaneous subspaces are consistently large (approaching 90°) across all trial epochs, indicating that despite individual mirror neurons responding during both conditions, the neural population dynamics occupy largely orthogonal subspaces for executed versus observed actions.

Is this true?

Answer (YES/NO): YES